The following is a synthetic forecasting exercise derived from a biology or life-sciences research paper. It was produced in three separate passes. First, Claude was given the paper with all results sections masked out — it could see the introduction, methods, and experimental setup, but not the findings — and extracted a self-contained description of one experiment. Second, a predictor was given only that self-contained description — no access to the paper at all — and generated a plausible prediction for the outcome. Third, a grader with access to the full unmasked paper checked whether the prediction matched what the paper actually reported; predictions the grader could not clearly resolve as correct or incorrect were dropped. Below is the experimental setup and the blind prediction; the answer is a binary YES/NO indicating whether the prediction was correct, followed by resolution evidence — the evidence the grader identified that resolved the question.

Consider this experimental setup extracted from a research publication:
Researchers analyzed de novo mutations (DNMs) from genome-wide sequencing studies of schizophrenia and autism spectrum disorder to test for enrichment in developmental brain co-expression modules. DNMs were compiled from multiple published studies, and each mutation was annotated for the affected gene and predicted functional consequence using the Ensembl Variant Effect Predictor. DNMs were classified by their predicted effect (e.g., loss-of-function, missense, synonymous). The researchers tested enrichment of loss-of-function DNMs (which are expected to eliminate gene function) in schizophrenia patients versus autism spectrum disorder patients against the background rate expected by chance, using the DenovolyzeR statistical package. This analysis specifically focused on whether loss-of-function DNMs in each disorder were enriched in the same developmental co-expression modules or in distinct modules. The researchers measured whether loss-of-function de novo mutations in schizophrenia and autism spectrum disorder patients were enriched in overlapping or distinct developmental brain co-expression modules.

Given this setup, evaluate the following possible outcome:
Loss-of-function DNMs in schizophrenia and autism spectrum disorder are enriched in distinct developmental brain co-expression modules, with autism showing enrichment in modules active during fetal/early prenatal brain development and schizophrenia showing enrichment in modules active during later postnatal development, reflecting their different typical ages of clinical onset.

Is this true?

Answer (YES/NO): NO